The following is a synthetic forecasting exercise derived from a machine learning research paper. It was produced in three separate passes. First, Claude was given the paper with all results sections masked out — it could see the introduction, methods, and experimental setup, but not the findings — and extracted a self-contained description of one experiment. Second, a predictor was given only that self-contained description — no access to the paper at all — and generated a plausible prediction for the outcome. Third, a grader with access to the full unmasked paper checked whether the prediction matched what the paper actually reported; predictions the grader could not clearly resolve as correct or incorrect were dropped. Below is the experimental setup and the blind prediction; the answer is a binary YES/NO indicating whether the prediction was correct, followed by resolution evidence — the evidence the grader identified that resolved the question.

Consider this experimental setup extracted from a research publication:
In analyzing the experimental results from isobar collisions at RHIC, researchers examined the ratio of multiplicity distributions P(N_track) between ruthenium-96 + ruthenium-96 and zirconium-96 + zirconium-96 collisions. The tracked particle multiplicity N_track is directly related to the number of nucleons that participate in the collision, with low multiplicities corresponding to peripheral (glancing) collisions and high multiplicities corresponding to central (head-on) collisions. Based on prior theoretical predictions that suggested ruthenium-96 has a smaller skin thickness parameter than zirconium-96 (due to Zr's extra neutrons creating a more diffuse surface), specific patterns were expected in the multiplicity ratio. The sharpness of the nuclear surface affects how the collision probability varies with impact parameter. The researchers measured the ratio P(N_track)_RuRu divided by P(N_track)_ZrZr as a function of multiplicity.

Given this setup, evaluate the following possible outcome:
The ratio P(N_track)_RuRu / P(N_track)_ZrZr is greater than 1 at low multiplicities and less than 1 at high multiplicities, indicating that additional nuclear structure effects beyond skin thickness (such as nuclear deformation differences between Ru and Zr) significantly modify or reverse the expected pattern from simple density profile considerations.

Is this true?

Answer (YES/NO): NO